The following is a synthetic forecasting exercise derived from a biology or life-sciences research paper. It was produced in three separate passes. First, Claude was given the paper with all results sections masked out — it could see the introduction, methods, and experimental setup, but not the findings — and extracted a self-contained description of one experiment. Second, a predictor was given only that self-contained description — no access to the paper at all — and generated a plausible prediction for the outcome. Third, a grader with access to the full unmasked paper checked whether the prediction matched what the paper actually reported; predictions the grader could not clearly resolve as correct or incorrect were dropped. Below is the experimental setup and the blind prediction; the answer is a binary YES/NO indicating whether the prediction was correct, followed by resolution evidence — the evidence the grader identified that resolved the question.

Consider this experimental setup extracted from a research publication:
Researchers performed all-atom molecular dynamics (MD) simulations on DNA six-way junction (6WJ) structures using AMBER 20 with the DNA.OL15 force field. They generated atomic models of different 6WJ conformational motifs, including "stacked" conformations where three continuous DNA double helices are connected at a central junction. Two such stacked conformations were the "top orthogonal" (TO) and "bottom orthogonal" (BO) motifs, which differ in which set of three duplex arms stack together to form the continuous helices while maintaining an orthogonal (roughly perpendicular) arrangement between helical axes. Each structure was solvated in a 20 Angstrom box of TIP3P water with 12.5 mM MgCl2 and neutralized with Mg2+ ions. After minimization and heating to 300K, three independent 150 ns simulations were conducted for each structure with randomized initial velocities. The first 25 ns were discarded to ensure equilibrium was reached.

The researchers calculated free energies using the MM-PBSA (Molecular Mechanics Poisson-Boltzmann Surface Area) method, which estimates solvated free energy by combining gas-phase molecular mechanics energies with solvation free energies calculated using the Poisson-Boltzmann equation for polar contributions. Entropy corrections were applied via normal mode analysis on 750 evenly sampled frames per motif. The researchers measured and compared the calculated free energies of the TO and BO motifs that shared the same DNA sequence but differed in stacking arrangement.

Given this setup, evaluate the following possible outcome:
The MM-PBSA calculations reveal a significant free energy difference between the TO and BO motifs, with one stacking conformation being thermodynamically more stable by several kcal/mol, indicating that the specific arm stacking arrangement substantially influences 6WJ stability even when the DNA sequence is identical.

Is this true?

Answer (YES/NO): YES